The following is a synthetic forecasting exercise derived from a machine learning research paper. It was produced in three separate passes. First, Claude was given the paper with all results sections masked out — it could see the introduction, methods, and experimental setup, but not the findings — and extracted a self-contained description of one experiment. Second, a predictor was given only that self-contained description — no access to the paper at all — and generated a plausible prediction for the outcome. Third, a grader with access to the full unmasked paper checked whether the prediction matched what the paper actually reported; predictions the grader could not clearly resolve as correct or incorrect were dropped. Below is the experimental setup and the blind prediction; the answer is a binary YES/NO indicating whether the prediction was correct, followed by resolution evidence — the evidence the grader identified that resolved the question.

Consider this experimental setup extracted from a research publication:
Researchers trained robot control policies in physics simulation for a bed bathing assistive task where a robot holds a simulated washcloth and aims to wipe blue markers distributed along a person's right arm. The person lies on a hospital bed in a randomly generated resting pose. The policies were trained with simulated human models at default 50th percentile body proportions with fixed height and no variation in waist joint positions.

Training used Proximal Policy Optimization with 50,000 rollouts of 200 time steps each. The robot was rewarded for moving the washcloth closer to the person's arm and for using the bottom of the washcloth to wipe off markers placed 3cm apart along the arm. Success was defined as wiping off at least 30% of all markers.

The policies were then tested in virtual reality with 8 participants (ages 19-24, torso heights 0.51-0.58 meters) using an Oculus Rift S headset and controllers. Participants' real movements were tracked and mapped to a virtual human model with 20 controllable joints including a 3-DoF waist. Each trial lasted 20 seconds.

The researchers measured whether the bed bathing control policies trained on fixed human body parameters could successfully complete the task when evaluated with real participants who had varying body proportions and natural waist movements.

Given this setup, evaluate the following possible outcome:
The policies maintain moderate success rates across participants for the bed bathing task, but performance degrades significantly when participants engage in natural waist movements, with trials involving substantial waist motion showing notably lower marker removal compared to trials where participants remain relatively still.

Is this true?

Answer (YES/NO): NO